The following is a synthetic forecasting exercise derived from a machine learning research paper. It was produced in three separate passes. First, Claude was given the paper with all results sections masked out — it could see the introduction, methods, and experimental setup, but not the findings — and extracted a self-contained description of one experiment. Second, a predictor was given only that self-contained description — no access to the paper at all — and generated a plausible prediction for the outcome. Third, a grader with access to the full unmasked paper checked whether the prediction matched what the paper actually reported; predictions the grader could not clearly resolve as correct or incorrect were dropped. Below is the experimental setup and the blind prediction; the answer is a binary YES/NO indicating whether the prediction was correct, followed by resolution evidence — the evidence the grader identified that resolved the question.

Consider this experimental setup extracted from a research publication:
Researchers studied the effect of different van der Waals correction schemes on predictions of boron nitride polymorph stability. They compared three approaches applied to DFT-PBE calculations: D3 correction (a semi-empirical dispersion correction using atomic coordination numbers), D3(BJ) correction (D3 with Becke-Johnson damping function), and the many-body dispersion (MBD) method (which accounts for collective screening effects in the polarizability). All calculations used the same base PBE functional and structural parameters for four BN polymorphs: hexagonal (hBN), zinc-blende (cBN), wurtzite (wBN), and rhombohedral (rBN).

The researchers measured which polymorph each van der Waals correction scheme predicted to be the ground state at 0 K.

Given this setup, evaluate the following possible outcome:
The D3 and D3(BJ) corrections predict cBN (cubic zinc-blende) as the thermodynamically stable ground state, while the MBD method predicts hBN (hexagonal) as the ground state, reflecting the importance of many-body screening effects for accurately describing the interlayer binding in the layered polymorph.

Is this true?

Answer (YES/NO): NO